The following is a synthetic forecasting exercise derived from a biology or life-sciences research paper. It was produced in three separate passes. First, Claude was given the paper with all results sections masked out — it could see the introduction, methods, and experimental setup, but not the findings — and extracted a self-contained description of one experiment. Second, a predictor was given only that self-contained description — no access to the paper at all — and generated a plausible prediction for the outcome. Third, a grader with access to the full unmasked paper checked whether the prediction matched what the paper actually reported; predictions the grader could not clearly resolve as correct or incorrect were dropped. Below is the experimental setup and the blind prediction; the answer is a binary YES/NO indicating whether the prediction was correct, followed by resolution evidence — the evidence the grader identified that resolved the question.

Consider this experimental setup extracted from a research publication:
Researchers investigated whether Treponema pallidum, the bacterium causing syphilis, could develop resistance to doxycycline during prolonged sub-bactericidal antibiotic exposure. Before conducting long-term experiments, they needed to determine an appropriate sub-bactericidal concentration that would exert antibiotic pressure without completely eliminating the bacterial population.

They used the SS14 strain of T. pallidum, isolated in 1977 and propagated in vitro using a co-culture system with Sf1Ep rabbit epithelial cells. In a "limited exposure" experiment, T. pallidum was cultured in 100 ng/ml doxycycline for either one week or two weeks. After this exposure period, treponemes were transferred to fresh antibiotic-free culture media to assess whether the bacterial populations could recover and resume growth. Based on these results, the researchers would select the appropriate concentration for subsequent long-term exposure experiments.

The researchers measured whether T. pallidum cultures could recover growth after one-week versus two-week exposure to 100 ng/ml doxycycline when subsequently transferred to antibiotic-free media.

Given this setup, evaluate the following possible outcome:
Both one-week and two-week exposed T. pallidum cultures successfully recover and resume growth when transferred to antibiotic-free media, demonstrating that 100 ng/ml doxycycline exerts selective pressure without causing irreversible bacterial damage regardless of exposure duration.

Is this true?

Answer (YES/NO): YES